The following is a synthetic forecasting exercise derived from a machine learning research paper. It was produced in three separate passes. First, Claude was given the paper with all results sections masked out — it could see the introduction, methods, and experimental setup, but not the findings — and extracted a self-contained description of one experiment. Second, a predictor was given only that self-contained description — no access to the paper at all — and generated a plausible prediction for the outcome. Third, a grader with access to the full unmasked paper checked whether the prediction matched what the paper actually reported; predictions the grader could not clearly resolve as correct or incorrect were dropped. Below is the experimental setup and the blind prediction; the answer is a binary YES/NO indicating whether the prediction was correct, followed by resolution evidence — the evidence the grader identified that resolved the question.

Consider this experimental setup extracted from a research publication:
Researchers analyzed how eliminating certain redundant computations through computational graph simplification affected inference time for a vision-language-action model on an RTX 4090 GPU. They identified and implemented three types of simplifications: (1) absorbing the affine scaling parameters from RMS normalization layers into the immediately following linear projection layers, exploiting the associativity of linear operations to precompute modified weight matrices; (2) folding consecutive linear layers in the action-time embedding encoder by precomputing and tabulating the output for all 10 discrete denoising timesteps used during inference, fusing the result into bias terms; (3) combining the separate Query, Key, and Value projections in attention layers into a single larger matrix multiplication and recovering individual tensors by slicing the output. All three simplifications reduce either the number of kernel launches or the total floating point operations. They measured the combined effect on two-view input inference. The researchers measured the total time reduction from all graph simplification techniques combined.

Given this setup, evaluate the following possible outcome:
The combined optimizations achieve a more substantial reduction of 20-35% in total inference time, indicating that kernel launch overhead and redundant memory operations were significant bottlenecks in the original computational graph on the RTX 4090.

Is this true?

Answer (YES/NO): NO